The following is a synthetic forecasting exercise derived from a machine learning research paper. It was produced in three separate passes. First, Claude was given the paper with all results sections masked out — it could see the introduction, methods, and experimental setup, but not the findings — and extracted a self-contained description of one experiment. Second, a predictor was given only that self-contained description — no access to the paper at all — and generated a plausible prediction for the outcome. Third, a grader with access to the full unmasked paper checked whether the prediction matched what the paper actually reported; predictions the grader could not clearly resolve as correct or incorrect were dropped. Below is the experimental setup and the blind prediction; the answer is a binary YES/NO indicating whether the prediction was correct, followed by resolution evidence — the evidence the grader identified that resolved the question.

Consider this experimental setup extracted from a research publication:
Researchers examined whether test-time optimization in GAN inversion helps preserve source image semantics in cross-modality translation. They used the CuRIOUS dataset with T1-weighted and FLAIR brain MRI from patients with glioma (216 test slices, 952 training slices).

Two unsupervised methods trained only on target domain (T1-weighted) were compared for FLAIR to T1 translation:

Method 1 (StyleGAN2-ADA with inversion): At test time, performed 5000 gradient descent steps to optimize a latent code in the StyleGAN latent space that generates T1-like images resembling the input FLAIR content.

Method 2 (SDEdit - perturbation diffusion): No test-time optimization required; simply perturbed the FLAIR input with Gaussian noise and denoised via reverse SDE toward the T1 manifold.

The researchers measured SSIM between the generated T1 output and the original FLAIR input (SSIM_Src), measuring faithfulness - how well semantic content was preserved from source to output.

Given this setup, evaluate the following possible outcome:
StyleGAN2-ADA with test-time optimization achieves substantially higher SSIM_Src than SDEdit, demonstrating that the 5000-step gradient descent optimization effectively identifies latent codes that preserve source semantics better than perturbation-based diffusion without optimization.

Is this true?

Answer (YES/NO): YES